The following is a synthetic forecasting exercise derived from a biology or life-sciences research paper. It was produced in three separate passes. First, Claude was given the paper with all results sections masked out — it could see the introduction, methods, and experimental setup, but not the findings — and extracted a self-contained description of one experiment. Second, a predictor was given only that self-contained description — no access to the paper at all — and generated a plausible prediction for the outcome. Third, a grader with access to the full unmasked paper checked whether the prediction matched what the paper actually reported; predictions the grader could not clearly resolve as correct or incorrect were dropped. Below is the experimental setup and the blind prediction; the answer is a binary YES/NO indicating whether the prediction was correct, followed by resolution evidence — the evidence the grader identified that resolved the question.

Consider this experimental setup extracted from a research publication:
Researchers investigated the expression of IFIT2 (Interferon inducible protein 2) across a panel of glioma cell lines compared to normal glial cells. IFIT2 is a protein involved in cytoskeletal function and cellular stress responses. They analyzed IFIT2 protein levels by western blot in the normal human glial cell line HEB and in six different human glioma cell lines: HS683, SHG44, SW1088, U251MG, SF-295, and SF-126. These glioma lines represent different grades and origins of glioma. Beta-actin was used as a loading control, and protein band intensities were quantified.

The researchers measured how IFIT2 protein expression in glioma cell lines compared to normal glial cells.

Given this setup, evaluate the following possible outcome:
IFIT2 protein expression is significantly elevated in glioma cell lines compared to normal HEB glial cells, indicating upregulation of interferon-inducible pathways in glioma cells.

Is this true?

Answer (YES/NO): NO